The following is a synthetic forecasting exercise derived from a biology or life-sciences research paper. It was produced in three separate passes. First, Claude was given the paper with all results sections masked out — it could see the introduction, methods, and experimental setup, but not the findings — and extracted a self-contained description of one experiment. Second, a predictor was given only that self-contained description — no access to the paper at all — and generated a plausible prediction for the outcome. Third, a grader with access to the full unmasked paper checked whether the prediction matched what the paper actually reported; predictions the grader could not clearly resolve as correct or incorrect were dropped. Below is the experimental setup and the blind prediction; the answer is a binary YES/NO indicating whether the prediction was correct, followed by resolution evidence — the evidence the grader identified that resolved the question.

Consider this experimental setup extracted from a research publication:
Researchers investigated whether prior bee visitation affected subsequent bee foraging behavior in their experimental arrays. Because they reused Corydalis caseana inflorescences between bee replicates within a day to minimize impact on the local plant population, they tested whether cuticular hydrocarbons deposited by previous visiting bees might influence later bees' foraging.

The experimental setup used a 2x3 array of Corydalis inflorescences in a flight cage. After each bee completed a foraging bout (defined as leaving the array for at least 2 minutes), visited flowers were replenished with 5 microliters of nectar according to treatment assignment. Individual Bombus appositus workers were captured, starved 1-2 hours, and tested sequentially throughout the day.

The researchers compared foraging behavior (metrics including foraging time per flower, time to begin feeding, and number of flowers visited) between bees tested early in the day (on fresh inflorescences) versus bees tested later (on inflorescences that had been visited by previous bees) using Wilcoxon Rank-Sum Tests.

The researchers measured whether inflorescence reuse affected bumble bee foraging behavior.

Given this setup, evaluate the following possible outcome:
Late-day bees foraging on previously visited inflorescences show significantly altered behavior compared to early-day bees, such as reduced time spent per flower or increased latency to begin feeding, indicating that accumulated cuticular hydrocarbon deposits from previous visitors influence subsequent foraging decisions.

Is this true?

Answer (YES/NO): NO